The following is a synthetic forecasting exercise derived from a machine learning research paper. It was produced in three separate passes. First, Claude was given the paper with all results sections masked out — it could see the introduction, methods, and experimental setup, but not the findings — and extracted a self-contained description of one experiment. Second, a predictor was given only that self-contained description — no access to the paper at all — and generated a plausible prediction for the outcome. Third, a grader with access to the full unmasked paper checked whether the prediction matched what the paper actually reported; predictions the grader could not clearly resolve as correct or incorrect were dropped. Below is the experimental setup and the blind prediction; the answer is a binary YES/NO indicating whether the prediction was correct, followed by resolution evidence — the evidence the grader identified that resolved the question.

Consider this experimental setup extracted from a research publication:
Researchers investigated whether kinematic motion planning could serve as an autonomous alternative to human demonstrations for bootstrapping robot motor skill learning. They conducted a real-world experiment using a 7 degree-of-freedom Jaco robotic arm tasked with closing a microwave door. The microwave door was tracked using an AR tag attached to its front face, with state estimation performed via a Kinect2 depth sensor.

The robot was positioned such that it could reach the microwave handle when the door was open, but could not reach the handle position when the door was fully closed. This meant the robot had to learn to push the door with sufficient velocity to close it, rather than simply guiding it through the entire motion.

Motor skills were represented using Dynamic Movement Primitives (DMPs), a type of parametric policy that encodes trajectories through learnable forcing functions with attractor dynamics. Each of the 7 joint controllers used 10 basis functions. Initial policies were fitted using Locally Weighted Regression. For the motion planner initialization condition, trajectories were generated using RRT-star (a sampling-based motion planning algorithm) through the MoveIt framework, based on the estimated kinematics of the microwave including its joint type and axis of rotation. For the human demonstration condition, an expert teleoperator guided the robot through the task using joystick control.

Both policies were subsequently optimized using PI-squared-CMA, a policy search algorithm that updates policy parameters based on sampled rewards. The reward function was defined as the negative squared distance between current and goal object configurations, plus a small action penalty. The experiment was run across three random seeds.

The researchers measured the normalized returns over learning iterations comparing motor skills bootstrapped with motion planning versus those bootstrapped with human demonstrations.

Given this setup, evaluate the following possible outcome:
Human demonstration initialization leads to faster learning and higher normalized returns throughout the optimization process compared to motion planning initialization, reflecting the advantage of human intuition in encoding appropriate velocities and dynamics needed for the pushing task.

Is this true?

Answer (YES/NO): NO